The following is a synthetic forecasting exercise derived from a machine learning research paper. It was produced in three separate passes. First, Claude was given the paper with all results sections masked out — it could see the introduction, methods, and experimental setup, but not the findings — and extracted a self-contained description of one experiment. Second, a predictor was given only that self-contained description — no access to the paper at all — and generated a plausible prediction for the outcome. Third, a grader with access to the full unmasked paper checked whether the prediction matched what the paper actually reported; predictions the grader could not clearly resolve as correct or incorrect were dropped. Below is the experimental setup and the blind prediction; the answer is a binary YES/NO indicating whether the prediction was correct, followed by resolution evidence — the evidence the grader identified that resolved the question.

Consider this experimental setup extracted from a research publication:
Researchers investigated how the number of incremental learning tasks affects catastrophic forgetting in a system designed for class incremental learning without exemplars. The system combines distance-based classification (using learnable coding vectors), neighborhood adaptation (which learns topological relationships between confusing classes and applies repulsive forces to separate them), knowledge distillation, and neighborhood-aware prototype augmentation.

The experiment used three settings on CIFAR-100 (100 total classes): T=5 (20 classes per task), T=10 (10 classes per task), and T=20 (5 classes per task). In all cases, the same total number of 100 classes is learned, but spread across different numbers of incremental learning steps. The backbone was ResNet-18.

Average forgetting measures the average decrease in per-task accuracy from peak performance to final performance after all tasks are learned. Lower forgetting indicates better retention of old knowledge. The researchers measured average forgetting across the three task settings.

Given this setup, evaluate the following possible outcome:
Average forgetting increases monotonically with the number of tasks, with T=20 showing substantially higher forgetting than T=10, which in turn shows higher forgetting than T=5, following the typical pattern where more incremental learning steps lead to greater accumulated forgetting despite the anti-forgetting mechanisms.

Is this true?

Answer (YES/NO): NO